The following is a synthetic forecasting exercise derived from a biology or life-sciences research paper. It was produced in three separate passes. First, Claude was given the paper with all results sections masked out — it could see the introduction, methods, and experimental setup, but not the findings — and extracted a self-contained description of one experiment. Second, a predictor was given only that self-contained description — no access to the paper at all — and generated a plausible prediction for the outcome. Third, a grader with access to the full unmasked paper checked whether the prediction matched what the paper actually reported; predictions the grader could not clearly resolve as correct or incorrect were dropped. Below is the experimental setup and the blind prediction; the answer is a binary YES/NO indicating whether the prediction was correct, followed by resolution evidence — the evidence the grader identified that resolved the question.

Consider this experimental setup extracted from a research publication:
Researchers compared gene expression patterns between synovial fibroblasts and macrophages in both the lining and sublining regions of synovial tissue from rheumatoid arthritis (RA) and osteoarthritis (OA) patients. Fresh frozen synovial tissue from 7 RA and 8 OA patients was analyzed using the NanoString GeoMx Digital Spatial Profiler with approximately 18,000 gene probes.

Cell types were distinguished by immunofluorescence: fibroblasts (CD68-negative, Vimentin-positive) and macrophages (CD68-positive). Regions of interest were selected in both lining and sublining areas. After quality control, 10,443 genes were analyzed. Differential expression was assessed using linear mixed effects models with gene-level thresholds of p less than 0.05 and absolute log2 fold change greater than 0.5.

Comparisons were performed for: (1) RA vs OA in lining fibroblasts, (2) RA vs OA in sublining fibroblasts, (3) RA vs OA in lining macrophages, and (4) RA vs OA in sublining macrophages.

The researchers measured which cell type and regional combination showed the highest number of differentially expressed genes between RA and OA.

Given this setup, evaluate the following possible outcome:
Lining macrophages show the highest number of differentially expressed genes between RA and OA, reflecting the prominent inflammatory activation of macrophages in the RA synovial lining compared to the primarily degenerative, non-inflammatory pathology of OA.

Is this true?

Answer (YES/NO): NO